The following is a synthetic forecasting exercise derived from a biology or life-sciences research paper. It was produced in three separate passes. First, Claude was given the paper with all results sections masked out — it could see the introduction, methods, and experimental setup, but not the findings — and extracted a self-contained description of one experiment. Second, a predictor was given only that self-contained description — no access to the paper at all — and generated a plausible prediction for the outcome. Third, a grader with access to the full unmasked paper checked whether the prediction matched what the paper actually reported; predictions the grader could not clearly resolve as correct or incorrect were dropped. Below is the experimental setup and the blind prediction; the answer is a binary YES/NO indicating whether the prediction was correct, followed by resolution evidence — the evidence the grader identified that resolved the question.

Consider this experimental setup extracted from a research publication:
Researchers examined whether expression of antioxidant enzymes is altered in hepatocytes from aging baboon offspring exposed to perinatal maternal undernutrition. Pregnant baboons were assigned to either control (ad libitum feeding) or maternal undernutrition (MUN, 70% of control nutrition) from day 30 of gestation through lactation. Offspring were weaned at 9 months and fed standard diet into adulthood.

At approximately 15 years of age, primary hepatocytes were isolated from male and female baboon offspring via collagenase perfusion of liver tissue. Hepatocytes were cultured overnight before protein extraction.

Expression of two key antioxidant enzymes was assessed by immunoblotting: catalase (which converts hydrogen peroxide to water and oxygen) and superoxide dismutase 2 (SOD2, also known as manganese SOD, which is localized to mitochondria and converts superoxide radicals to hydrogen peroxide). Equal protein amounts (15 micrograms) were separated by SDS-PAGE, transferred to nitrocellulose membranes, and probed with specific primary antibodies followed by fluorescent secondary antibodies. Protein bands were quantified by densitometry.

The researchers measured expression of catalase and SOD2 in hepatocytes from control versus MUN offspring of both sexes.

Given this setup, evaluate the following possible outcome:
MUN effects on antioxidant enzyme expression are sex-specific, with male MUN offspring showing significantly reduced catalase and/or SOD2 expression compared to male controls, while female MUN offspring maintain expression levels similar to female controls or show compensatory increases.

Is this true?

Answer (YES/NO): NO